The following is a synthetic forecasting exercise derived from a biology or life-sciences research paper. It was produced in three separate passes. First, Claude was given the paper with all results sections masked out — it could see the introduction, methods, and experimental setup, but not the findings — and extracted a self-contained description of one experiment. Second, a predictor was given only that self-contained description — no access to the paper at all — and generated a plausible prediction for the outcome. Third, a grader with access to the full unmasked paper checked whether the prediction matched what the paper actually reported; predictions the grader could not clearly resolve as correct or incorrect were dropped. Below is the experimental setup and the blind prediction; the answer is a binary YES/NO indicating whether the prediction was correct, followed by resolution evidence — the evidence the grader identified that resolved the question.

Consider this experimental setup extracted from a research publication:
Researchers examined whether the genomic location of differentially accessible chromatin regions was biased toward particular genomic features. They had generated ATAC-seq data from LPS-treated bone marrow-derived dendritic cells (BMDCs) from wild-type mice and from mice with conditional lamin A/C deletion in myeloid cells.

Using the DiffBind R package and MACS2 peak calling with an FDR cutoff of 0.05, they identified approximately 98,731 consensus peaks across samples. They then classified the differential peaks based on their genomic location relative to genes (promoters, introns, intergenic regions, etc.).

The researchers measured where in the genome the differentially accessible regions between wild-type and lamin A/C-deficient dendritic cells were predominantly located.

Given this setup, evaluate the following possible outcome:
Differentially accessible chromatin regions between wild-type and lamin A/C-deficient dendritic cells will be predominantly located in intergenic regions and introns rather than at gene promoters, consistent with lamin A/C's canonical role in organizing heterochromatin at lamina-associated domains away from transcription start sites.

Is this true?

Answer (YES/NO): YES